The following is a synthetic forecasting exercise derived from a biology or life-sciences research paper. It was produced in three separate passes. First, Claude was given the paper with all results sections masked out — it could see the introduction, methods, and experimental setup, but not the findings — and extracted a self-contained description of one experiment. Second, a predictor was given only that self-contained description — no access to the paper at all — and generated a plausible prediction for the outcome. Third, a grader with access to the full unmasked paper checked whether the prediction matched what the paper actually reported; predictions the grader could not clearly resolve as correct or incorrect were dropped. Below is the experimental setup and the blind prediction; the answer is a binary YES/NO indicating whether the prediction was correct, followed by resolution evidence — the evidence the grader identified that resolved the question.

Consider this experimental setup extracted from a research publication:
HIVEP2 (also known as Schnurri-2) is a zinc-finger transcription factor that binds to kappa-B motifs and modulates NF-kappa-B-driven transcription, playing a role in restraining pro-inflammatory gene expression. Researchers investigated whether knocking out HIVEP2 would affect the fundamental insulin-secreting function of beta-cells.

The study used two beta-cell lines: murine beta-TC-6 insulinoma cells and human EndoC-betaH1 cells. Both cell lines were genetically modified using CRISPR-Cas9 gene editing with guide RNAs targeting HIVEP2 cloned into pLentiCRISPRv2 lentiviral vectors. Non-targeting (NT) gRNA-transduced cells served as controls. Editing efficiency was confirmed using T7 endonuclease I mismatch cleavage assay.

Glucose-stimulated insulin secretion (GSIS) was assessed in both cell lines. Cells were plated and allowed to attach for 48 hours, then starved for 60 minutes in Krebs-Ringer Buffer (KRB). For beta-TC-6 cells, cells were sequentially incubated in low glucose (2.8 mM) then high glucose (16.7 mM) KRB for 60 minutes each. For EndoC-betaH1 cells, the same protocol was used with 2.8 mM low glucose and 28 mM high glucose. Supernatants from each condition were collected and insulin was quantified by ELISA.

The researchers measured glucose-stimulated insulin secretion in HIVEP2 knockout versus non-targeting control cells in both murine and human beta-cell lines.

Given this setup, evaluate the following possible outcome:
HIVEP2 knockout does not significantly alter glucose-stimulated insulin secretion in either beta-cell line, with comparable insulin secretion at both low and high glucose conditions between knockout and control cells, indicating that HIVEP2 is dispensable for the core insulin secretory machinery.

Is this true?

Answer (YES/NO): YES